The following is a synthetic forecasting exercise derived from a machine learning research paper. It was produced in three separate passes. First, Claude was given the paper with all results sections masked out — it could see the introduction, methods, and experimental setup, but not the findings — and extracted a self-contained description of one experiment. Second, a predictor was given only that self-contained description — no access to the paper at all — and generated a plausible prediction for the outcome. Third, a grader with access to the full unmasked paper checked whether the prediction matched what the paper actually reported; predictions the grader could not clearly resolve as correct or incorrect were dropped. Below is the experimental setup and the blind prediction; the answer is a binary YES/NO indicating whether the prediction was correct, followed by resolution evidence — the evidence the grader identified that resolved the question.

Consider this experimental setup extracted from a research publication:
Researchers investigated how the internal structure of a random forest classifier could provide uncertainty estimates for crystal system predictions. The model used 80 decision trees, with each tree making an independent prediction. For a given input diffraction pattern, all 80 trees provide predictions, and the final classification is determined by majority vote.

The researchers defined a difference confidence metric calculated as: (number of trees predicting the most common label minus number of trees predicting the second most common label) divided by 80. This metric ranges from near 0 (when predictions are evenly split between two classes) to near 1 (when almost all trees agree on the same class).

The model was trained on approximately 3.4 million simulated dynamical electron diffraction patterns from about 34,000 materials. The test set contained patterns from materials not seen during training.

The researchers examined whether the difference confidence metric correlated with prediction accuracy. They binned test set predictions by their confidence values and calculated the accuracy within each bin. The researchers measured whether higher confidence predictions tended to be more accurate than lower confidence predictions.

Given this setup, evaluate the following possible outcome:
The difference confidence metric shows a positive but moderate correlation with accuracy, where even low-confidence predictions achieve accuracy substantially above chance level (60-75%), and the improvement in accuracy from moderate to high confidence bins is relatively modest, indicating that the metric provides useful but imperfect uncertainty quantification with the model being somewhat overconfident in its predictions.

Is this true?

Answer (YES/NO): NO